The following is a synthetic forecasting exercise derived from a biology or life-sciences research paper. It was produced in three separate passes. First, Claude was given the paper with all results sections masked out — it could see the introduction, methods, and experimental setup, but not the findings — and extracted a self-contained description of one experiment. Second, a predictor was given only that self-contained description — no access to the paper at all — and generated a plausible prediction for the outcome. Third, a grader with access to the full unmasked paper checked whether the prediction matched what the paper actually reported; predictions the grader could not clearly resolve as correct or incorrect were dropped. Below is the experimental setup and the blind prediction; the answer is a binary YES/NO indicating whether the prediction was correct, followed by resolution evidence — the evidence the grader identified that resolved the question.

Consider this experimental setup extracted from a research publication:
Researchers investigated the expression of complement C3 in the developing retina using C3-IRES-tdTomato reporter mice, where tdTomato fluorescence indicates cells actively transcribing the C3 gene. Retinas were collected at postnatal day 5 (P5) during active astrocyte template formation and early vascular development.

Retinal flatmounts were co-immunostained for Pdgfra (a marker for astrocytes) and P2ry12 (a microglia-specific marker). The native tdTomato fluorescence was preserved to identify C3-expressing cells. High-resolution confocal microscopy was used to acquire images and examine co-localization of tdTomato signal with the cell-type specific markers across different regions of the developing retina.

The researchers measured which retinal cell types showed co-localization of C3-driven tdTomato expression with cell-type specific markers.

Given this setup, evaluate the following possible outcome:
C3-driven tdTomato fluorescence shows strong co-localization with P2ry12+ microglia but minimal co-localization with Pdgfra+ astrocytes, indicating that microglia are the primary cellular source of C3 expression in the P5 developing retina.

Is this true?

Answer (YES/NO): YES